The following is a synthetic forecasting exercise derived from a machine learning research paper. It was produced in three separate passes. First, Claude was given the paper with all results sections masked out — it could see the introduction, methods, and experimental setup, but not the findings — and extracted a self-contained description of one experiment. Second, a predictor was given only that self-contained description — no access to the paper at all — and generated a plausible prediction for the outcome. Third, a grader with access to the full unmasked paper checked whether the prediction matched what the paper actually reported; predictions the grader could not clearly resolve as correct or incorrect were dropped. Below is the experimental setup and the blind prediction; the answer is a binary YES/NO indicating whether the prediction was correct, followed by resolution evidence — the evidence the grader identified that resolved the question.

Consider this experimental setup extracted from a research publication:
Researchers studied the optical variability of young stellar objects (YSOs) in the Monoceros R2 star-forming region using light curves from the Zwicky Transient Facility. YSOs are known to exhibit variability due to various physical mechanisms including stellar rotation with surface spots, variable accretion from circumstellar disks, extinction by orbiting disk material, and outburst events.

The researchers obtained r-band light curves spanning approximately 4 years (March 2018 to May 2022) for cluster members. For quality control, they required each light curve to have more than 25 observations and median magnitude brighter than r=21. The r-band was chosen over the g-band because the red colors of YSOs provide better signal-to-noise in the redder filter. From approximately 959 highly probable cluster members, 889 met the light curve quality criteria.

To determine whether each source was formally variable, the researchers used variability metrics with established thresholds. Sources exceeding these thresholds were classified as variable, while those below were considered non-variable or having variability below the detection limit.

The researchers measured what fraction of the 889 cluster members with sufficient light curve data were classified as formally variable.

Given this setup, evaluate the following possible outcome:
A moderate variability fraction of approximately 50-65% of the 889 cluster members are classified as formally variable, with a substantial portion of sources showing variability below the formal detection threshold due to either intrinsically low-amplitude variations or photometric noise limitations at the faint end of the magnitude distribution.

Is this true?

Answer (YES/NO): YES